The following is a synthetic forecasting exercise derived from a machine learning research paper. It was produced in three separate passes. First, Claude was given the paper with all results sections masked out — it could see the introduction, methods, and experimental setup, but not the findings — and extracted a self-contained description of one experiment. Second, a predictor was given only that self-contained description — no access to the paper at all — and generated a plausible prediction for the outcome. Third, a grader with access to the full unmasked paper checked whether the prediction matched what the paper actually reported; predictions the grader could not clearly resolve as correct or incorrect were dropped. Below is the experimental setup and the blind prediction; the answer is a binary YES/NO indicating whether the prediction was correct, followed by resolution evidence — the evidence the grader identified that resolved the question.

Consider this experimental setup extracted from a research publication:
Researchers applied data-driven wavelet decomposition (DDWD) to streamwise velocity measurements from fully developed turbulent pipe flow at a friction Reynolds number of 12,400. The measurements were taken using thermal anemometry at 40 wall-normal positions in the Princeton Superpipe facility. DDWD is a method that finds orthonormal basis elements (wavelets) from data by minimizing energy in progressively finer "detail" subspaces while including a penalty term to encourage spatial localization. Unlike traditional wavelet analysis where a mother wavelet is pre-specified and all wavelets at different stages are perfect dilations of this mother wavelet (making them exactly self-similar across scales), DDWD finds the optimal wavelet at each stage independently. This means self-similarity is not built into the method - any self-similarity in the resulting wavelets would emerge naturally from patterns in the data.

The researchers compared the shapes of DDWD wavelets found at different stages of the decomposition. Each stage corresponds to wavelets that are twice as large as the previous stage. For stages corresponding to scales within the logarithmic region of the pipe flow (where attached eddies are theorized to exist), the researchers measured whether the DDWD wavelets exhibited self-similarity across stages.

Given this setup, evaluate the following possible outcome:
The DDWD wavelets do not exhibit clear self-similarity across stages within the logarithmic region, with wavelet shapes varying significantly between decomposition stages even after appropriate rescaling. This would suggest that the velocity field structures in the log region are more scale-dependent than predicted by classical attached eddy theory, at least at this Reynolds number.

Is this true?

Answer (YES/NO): NO